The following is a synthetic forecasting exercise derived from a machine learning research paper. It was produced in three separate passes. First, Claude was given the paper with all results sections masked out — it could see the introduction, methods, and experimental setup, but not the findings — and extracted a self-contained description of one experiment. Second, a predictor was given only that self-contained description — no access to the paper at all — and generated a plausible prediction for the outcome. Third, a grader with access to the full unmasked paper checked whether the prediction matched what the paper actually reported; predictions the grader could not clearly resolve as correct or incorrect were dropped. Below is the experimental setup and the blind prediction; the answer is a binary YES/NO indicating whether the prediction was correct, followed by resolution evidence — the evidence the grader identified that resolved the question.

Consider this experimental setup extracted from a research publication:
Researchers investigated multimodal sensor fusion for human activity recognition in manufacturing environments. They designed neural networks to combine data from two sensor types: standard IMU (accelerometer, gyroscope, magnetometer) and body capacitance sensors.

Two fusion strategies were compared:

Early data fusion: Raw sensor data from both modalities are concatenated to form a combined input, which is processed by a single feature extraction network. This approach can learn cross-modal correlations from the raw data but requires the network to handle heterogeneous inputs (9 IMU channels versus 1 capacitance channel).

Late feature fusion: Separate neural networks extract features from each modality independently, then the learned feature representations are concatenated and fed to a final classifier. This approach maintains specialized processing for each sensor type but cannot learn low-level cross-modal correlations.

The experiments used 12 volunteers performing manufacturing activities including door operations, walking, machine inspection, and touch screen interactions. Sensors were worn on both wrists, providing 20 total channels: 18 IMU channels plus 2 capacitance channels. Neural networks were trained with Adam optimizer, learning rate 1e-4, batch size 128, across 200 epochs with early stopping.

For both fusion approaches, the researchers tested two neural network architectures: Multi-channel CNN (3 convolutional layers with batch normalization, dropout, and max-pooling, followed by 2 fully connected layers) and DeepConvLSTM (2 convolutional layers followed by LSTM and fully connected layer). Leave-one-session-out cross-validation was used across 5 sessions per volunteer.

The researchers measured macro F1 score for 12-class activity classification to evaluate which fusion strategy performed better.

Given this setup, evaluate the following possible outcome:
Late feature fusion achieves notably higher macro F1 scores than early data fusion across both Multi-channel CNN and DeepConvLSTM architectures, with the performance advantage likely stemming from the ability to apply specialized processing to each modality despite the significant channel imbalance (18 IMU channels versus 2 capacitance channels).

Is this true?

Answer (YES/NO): YES